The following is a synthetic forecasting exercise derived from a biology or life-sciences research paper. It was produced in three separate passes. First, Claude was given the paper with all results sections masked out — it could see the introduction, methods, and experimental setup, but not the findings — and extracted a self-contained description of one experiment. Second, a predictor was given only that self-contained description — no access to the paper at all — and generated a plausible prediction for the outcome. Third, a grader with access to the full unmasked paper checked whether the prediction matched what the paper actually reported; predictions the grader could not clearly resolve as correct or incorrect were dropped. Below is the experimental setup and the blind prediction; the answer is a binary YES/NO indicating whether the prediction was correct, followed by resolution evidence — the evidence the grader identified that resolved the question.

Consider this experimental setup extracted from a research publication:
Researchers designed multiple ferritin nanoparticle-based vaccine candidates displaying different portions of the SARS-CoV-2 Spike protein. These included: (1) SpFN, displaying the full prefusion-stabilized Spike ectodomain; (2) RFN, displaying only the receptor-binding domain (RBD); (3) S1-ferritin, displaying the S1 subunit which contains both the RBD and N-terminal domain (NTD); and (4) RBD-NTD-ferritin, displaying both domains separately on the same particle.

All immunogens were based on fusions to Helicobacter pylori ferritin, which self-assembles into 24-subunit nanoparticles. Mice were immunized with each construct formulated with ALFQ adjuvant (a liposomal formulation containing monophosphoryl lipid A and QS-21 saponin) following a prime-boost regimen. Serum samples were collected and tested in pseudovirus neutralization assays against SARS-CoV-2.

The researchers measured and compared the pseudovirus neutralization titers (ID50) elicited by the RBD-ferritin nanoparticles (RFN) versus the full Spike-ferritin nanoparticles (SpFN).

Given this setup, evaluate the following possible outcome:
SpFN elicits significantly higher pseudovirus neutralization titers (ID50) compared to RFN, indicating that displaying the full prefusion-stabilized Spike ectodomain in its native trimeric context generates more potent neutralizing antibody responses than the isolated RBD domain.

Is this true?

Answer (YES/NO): NO